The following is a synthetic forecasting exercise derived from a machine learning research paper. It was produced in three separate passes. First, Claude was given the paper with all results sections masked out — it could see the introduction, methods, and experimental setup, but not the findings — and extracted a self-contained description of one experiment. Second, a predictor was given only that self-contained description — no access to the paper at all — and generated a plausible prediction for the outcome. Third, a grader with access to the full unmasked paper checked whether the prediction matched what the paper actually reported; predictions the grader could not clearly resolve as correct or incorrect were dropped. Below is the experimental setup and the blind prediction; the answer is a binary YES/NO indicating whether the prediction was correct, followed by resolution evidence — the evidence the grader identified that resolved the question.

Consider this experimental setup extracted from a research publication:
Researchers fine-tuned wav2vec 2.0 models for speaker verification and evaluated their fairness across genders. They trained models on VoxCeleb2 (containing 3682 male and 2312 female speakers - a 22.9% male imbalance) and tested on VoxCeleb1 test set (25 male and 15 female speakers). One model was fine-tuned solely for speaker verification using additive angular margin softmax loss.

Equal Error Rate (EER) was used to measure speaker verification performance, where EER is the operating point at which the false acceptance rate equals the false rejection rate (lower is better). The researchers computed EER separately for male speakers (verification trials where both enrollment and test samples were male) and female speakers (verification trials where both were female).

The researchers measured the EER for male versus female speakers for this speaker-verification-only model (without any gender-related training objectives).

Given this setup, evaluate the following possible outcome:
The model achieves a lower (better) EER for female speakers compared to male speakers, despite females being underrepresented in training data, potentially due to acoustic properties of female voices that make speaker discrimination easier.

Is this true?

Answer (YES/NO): YES